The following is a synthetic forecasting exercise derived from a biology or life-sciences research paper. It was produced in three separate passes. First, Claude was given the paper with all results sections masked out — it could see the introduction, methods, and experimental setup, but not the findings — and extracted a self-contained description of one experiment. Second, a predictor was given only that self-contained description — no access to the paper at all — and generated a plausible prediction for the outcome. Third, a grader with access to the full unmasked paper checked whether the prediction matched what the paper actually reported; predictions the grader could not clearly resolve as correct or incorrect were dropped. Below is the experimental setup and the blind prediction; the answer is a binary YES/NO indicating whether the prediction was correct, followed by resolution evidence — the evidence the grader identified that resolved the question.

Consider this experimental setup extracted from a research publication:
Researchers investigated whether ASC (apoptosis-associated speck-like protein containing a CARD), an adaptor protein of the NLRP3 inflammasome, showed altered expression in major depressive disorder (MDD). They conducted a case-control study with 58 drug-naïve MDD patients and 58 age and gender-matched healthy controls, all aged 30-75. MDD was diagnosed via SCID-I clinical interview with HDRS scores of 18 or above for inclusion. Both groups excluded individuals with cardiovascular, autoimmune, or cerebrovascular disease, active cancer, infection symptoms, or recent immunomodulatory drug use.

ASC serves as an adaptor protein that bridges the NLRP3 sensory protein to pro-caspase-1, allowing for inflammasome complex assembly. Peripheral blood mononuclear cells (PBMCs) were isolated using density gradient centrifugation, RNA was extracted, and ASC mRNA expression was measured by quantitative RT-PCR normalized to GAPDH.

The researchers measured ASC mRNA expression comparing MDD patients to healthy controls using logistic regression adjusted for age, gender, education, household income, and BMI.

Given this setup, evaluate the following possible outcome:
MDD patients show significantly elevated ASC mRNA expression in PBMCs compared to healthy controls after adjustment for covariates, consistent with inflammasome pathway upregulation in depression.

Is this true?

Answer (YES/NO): YES